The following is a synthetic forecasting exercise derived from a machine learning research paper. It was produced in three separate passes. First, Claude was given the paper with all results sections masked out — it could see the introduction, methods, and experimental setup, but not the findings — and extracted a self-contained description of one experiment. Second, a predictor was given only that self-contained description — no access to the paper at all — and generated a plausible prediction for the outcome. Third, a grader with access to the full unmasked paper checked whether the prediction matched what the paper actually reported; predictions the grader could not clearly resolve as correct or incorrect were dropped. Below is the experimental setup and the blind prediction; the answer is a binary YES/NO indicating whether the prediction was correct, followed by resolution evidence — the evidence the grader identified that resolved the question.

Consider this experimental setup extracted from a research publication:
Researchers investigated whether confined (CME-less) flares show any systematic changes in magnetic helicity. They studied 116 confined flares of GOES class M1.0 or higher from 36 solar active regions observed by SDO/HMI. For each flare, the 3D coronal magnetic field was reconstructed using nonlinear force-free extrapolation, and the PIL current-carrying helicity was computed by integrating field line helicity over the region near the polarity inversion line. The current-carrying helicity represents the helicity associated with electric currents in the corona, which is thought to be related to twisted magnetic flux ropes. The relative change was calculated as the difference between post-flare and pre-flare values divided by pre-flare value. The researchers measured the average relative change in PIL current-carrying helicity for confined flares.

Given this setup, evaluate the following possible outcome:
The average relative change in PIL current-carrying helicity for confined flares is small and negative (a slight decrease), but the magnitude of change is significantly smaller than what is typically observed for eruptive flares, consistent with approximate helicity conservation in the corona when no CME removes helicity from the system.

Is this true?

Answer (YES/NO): YES